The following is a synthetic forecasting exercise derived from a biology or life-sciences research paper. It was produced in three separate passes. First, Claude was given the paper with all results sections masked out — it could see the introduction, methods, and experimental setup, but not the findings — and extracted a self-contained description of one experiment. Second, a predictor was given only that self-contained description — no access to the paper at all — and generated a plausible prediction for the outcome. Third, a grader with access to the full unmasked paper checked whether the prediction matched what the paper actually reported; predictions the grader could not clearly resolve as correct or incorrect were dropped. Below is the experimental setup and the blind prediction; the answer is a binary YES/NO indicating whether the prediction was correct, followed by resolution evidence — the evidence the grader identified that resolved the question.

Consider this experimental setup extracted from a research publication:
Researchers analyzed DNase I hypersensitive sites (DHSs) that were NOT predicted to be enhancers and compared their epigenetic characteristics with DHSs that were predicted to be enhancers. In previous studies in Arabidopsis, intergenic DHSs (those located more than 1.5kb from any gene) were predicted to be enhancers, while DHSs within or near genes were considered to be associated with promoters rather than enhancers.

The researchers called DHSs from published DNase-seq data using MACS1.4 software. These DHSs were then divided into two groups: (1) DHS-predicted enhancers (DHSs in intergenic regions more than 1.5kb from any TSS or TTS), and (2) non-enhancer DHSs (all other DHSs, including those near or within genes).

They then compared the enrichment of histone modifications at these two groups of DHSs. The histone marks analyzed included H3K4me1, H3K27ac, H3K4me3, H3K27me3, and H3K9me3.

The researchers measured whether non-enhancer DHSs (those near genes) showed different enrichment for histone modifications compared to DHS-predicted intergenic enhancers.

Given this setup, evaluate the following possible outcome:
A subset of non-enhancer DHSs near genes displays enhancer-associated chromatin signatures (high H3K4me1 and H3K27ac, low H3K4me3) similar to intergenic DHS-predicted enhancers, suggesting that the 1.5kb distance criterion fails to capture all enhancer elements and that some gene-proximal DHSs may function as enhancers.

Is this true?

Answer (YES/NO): NO